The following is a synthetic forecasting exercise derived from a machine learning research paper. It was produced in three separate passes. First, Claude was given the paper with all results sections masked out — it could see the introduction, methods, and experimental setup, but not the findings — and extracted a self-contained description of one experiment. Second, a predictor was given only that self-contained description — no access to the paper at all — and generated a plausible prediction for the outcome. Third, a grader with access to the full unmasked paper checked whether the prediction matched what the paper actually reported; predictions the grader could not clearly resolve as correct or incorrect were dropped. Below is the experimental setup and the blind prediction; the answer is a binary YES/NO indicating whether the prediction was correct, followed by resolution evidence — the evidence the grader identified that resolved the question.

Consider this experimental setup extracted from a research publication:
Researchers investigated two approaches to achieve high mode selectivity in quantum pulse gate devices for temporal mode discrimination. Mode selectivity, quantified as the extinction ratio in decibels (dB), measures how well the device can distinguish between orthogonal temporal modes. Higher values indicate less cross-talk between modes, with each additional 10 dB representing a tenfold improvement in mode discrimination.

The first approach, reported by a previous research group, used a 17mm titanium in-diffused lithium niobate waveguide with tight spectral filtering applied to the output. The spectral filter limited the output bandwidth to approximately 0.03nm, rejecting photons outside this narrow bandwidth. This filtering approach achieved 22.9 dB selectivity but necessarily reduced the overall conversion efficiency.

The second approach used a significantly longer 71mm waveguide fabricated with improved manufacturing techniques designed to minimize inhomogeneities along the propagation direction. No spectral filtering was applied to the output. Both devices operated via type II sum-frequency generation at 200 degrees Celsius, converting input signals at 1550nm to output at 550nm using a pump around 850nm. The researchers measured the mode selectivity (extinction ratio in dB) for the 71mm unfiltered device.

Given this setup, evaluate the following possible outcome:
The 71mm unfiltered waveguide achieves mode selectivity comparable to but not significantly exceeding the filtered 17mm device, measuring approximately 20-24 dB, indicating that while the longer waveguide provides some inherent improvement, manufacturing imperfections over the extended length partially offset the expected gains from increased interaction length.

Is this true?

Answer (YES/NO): YES